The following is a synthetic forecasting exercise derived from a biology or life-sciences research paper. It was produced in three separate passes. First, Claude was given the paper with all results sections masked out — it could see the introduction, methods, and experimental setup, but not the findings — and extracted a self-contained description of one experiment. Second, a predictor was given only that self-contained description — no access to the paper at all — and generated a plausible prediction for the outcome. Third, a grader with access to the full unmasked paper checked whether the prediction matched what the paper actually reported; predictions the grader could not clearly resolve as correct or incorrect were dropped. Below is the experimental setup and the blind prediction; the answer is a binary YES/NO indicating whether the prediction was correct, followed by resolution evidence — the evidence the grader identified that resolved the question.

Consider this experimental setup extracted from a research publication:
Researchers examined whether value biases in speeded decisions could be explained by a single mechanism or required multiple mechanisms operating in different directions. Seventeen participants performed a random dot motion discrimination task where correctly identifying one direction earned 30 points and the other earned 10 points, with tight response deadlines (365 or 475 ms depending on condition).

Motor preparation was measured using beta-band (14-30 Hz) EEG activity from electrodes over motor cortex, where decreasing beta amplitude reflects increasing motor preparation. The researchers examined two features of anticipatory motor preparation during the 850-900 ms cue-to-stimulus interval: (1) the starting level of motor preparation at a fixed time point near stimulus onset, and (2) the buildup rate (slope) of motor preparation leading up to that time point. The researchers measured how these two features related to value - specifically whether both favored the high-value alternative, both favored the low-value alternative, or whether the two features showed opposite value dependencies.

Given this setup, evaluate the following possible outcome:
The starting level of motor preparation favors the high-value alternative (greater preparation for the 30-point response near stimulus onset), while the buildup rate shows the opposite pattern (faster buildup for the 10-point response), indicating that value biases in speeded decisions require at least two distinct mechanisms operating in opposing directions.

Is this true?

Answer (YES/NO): YES